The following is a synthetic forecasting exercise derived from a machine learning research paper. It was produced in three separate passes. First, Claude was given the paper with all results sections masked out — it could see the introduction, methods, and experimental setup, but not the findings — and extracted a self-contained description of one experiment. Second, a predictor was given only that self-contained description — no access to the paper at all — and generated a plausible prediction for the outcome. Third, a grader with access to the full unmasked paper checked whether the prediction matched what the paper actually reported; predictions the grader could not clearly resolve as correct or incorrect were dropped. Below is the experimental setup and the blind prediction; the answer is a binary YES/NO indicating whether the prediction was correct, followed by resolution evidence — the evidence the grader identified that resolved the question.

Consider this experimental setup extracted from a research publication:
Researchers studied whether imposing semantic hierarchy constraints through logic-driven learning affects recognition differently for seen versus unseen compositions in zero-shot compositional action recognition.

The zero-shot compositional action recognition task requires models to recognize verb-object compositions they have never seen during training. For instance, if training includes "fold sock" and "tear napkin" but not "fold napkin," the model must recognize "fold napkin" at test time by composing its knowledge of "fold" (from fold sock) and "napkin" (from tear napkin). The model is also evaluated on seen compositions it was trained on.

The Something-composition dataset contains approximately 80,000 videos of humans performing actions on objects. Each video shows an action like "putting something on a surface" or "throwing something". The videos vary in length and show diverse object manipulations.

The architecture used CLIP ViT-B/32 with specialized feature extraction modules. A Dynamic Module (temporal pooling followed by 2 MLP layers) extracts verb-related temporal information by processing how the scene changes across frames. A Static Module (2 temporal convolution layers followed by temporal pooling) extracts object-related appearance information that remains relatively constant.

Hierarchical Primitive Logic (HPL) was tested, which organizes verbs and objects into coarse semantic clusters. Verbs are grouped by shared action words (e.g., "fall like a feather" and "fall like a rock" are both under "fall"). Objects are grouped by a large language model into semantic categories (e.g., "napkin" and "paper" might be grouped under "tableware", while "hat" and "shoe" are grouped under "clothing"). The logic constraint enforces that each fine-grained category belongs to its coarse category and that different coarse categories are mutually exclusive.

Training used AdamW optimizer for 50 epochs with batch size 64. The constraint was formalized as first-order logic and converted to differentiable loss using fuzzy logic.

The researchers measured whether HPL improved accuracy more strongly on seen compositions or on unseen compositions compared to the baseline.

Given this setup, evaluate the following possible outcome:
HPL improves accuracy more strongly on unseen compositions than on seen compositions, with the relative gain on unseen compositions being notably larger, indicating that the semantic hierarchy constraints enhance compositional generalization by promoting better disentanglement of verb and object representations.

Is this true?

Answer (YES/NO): NO